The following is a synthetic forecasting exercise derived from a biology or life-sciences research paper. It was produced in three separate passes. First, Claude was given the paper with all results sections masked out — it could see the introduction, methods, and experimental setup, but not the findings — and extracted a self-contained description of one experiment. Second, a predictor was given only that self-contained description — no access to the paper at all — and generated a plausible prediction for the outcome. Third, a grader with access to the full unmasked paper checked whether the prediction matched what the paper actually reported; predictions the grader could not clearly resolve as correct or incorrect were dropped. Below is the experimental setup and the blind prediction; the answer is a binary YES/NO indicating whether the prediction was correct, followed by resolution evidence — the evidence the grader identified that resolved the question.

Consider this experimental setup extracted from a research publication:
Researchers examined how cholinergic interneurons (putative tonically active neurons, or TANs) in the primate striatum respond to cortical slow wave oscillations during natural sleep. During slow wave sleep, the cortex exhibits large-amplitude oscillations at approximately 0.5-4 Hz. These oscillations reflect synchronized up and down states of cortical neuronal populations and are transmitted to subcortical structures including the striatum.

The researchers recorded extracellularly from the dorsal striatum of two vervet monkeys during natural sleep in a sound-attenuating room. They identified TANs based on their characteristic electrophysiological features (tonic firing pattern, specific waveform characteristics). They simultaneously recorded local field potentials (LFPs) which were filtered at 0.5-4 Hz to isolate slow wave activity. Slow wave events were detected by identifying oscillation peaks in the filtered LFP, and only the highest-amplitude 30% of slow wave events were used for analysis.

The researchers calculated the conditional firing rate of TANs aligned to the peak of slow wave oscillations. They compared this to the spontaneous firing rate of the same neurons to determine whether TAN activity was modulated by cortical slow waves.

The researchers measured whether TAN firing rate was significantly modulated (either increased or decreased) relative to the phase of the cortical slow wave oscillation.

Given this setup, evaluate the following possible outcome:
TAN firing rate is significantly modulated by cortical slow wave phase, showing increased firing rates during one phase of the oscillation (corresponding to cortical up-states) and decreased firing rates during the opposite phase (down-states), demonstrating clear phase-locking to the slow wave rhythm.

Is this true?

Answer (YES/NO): NO